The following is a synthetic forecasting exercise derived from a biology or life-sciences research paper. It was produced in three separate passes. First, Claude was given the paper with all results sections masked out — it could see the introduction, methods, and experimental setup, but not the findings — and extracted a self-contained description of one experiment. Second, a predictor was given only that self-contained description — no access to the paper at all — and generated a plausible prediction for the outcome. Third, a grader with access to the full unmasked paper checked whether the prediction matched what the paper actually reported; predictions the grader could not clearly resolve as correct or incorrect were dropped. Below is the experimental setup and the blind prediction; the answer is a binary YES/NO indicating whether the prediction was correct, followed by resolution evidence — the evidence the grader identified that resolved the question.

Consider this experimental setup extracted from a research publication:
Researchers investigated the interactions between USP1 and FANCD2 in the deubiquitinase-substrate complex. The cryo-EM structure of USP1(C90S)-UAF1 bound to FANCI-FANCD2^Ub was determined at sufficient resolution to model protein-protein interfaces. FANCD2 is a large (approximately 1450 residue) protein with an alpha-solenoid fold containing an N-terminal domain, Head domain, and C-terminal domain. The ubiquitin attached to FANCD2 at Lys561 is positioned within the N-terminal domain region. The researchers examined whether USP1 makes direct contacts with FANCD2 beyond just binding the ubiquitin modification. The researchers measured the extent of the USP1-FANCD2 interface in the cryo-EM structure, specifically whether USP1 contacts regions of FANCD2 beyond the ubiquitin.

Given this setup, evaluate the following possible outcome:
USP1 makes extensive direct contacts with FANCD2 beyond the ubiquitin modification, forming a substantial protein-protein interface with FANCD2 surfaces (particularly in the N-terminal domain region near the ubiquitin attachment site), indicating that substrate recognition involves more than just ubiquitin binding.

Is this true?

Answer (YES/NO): NO